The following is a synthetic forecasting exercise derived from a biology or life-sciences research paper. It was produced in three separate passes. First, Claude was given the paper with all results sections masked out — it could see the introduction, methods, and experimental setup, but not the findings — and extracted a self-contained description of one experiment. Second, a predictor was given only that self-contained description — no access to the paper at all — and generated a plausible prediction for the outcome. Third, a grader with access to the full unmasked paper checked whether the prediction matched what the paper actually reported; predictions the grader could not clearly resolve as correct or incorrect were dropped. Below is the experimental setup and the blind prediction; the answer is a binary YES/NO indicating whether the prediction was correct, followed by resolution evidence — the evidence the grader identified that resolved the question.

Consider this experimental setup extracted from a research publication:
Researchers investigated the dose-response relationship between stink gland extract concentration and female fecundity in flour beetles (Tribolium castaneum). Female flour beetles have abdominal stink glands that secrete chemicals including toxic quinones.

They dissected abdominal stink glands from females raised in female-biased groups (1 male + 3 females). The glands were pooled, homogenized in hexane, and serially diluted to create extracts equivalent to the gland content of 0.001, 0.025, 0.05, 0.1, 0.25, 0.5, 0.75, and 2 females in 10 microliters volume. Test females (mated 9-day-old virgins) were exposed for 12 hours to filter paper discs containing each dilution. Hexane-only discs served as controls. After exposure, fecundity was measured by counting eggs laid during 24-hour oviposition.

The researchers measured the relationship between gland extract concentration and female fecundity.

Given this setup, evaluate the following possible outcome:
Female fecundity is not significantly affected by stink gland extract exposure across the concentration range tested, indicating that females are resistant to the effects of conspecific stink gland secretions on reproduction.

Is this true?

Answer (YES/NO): NO